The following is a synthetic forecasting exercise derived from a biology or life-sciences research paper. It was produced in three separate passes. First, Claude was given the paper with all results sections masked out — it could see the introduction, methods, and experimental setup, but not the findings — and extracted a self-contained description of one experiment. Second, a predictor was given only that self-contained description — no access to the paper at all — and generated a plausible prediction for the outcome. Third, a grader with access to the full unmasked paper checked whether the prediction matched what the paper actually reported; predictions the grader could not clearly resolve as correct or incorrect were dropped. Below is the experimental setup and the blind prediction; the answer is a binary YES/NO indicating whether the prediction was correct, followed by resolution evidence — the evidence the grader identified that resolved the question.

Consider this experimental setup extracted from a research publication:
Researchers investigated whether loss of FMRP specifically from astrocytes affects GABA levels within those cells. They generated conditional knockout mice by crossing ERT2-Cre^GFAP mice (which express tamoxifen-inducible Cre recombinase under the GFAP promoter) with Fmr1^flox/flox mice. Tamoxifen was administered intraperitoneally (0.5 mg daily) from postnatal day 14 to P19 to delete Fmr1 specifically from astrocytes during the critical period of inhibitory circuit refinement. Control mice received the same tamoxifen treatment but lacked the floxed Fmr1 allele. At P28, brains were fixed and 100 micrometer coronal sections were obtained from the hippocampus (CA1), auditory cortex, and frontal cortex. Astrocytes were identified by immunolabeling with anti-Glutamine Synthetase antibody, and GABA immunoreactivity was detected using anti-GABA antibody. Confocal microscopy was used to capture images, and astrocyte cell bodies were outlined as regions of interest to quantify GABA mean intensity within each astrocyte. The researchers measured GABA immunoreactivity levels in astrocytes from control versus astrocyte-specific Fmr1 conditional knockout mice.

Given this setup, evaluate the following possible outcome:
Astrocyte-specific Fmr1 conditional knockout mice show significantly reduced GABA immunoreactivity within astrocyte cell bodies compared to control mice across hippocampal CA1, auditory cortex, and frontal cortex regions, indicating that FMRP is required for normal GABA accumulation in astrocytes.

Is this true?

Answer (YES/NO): NO